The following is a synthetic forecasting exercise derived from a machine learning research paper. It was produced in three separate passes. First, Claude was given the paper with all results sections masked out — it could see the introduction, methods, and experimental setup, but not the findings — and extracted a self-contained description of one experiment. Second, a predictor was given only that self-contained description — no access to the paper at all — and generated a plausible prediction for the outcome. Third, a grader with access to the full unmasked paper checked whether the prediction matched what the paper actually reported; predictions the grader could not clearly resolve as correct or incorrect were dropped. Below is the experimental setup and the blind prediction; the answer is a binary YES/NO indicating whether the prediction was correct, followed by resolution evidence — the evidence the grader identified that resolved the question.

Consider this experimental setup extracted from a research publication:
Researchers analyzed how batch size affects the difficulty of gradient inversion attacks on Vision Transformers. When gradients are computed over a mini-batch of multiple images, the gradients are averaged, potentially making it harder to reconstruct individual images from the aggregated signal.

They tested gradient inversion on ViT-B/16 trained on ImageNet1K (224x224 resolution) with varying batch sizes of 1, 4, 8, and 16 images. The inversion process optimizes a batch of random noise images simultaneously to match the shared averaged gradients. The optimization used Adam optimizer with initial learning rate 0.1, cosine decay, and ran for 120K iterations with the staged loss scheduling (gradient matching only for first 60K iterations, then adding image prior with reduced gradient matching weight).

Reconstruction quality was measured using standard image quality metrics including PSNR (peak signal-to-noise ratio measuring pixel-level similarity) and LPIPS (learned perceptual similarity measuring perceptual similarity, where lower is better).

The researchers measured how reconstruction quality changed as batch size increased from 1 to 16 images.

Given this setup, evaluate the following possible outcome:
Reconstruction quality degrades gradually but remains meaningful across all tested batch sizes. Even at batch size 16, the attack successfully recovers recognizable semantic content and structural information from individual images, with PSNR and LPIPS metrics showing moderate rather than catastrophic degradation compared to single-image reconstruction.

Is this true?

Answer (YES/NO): YES